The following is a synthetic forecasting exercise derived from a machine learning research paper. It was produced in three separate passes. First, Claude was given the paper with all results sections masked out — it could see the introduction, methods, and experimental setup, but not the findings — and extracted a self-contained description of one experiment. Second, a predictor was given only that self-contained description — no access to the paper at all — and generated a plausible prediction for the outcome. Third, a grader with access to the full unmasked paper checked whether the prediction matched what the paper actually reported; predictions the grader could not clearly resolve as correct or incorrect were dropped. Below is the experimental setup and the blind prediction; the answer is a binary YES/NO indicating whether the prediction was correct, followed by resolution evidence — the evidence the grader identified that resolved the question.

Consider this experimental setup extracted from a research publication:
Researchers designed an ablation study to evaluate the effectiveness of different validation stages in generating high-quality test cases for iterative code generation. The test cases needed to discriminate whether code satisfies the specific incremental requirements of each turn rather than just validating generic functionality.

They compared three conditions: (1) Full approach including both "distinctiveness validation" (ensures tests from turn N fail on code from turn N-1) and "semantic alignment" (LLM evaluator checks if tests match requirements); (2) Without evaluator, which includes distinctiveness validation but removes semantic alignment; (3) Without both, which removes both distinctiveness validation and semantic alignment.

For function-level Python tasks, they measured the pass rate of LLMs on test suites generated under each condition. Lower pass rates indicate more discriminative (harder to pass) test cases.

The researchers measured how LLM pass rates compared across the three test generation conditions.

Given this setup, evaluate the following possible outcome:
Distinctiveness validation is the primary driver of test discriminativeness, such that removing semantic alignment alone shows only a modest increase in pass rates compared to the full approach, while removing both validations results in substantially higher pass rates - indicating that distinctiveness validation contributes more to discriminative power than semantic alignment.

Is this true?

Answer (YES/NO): YES